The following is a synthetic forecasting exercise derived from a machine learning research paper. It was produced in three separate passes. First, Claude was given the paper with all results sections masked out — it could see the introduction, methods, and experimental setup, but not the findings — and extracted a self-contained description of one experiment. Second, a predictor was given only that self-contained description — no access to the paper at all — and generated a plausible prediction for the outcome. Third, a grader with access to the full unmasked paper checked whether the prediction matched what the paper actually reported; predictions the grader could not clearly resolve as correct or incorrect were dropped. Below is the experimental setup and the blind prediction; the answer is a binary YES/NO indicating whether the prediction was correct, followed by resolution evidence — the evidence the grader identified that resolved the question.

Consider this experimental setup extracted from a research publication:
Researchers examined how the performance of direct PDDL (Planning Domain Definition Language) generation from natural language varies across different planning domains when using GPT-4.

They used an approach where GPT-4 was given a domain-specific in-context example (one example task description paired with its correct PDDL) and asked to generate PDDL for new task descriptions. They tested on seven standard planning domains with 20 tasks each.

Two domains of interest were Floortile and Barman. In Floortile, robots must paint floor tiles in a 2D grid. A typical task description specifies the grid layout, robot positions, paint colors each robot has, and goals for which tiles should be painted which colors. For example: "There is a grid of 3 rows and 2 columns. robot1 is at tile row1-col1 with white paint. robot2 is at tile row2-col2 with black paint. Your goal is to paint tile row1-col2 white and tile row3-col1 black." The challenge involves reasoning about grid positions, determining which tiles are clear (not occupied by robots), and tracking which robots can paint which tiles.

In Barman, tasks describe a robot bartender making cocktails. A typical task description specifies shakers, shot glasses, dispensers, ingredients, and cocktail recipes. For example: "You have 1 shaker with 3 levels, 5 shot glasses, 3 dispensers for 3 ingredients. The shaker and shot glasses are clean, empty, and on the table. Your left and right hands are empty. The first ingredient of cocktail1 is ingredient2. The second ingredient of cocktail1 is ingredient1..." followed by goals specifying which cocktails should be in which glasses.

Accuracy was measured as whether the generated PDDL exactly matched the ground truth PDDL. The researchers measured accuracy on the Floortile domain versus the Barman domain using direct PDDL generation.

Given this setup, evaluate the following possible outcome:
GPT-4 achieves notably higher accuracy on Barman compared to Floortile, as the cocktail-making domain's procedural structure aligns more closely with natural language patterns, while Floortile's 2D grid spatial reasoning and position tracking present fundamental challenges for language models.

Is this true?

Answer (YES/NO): YES